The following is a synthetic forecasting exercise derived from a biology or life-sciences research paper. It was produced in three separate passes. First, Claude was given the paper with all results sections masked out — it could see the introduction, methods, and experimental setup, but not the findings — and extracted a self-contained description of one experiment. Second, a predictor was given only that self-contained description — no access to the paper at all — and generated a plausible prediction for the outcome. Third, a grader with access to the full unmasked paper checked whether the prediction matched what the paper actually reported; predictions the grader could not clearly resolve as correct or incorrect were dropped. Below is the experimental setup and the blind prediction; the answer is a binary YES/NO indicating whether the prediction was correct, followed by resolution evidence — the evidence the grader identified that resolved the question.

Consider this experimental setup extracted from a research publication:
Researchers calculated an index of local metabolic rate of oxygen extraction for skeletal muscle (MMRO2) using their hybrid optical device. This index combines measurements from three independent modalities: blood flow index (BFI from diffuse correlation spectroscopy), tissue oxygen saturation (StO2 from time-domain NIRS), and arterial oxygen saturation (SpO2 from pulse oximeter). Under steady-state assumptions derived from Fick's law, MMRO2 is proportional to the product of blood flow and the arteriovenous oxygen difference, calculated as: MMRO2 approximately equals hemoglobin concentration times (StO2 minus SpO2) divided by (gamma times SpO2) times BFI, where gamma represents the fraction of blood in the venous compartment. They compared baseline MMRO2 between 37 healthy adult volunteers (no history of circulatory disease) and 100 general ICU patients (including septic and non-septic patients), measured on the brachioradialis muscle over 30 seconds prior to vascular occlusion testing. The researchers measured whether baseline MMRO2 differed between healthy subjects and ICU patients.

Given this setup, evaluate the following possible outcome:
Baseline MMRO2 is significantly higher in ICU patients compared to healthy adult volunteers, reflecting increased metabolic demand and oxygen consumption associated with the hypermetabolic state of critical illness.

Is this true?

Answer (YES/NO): NO